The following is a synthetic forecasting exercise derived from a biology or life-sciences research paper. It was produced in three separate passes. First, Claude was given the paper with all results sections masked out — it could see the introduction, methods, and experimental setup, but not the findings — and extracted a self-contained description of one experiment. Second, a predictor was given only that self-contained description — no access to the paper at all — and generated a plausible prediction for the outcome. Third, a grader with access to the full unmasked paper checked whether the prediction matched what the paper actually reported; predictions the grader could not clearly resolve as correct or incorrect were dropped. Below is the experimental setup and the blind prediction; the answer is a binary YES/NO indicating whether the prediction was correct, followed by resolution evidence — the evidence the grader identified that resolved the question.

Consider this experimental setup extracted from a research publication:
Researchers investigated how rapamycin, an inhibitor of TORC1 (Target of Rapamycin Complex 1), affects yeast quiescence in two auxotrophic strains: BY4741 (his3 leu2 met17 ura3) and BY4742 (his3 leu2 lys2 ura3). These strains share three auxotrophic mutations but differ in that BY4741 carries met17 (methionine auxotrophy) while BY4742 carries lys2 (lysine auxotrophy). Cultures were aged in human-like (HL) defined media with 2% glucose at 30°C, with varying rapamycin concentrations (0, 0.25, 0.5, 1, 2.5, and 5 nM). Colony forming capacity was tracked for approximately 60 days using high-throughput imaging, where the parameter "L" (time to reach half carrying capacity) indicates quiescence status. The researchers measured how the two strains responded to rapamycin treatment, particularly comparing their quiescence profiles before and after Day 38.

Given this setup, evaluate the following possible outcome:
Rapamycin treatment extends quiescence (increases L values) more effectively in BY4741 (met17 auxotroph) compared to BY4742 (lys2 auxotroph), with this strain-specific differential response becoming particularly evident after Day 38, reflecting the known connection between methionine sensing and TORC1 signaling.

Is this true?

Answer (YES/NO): NO